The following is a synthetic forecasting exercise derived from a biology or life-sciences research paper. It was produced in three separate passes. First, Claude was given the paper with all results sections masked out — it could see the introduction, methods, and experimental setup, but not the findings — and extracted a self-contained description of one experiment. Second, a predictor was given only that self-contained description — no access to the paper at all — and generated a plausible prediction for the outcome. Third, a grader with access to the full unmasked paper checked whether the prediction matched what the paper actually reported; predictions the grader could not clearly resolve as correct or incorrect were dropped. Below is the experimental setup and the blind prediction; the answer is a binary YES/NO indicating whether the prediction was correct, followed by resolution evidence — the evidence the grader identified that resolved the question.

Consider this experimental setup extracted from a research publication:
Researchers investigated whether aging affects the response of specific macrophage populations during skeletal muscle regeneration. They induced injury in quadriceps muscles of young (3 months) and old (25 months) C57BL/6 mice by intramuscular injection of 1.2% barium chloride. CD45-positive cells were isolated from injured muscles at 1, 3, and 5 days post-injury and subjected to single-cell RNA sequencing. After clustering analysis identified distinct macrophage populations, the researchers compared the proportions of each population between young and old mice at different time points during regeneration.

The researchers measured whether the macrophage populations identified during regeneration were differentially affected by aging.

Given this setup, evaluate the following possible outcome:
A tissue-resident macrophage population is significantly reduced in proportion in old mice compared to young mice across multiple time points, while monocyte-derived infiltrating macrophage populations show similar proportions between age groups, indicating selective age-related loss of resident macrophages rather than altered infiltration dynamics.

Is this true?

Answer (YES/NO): NO